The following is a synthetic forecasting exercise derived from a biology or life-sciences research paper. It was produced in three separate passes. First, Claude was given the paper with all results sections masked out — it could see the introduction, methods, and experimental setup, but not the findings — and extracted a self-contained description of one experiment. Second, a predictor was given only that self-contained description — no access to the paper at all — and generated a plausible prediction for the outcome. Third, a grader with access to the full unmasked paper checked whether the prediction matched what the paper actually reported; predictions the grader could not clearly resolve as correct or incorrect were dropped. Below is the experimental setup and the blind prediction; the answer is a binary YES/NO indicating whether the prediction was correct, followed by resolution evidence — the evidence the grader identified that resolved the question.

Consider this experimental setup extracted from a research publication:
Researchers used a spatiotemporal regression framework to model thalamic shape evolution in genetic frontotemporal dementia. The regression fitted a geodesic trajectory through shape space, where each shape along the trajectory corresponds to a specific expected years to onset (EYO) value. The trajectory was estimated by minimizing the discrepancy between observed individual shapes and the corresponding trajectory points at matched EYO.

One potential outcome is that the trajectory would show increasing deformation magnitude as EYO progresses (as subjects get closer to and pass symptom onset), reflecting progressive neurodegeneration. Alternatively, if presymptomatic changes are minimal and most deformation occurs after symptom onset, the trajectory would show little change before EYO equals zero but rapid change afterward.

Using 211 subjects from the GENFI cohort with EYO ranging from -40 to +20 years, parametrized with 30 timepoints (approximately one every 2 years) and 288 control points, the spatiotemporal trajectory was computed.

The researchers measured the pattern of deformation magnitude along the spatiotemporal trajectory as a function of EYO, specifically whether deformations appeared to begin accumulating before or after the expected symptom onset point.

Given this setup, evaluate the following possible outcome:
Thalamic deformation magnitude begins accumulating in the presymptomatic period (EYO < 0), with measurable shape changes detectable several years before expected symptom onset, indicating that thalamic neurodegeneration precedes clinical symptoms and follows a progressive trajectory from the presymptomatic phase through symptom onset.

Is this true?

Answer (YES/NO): NO